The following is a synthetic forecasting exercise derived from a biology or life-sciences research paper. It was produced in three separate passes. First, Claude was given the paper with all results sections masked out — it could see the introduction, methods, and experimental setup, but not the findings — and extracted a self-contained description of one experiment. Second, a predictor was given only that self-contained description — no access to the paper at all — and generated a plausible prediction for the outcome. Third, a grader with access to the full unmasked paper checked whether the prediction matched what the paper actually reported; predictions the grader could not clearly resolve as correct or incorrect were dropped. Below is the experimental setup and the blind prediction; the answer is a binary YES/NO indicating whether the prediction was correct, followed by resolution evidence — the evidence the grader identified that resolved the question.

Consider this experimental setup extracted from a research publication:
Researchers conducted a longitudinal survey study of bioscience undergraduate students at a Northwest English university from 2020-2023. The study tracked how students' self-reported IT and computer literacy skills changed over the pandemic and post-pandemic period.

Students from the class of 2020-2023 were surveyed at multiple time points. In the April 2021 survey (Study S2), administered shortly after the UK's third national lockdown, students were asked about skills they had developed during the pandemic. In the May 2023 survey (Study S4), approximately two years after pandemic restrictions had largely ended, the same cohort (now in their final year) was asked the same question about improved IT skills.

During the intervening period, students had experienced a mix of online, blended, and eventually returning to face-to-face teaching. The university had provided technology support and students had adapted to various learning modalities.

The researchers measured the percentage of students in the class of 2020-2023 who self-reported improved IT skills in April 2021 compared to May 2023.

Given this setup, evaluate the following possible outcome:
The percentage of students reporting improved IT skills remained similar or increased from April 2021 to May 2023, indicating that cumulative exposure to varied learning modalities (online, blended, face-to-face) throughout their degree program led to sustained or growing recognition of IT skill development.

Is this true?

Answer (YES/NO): YES